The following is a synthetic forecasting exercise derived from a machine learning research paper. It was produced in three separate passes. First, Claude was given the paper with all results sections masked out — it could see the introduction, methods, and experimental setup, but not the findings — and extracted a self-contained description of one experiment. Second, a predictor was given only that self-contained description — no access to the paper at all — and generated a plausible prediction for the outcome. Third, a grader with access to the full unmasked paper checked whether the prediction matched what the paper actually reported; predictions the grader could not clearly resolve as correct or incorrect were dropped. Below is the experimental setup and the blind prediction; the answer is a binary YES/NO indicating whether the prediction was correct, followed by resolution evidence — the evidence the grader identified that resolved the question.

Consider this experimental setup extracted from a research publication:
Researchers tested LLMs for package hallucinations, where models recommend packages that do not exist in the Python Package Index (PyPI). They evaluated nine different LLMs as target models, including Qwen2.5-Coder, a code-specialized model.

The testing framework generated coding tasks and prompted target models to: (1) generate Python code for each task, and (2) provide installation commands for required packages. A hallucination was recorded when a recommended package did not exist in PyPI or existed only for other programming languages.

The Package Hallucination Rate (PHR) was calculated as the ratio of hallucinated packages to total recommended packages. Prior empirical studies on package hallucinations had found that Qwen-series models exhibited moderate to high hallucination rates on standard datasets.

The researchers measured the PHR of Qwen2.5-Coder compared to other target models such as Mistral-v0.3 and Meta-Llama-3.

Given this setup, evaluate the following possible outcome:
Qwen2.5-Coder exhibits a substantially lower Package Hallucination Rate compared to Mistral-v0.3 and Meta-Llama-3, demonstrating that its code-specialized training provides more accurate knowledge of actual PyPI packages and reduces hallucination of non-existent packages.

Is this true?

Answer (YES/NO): NO